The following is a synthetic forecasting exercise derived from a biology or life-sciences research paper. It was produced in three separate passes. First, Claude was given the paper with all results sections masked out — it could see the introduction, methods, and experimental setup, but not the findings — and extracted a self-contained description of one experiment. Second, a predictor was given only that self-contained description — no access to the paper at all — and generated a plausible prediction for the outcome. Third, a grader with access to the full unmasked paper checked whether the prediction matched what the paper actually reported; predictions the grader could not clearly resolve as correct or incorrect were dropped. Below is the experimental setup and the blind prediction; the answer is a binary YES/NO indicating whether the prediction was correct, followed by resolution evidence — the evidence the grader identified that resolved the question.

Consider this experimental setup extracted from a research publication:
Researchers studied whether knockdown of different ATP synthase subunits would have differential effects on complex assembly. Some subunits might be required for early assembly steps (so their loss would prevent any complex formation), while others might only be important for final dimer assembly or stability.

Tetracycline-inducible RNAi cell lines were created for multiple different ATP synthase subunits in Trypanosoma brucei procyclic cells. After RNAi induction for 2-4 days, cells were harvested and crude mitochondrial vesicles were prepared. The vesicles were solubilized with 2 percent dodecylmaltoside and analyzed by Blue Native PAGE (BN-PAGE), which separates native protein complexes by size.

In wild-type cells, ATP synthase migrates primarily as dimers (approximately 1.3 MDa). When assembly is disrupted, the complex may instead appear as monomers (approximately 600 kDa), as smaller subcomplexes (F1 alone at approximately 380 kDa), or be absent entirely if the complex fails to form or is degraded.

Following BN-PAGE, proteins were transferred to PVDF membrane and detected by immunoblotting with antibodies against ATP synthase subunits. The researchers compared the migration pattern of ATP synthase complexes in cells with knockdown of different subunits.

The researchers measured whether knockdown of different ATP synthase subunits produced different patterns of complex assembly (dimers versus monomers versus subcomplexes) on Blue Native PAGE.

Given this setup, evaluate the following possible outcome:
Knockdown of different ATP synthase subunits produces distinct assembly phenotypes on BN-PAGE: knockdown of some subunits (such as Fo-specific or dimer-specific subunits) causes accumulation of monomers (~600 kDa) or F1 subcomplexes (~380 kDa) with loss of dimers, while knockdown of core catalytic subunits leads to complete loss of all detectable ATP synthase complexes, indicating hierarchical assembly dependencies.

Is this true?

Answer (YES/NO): YES